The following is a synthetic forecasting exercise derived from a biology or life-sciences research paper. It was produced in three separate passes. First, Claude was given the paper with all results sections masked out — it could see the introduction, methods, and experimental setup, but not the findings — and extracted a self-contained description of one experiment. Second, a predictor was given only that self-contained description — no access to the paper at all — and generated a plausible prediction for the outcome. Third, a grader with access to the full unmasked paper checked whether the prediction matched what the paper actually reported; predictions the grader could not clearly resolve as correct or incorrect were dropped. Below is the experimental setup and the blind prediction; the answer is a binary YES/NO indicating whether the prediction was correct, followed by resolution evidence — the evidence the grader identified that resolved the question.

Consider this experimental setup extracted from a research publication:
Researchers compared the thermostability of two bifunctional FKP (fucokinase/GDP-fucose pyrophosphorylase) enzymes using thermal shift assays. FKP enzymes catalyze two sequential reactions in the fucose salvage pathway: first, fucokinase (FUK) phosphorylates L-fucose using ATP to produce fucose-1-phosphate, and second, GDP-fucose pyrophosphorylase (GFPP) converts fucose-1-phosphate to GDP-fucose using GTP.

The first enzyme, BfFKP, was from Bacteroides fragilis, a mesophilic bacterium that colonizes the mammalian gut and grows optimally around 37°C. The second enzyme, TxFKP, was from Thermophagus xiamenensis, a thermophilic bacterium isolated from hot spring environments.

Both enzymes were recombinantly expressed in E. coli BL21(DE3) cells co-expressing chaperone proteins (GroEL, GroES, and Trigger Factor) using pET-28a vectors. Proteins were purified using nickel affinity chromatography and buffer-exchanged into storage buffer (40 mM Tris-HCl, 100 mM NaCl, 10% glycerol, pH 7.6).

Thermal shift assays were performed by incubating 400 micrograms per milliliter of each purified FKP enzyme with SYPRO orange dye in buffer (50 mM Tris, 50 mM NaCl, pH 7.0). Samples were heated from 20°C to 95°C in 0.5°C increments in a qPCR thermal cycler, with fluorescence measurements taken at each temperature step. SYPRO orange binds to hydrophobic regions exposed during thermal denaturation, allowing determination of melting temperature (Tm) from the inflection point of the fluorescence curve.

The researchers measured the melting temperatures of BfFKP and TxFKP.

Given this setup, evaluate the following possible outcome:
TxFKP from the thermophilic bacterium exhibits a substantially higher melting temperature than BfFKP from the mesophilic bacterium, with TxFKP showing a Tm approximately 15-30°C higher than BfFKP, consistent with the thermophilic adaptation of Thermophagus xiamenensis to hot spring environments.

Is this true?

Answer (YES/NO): NO